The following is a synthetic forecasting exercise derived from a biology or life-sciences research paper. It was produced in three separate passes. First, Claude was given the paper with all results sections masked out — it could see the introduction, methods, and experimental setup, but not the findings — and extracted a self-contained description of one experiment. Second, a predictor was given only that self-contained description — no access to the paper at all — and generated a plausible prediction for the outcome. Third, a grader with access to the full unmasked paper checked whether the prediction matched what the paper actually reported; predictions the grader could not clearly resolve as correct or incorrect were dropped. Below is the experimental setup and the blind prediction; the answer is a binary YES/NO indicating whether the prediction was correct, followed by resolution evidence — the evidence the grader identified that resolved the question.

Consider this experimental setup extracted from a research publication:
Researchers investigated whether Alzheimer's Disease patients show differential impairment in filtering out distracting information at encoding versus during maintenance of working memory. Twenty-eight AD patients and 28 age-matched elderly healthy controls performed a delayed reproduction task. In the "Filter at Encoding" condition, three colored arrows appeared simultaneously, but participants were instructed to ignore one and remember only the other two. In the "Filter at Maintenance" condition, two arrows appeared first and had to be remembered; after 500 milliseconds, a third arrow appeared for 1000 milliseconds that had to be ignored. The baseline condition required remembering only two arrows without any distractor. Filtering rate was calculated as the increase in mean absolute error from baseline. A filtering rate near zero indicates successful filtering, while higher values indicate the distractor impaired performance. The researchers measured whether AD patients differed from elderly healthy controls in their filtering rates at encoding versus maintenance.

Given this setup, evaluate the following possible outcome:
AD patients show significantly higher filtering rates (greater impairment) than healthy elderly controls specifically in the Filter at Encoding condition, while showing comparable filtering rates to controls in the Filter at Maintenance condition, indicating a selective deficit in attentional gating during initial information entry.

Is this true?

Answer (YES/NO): NO